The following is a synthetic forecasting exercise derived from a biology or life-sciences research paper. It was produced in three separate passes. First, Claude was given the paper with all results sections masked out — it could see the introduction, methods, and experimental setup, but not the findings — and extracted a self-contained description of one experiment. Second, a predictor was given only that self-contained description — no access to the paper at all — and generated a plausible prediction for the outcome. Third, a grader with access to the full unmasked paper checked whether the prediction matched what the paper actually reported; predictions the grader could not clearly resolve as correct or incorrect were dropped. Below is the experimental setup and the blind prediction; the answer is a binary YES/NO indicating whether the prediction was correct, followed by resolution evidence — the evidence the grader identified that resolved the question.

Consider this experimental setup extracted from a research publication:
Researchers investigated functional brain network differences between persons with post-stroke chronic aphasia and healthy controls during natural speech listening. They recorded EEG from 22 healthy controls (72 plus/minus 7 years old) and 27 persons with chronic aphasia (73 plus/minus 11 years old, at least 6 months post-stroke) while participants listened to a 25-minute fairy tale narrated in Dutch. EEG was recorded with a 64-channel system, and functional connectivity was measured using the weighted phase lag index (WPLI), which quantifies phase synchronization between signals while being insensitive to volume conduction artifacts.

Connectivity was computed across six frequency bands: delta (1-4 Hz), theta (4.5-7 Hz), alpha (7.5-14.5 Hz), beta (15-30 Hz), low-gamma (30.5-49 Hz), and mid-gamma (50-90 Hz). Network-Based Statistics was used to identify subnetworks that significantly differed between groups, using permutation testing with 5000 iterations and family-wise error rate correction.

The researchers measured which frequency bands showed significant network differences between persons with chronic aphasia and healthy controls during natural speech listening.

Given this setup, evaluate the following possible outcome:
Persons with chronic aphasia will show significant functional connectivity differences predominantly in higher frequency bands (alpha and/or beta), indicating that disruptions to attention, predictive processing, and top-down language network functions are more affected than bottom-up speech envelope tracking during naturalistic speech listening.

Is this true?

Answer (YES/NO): NO